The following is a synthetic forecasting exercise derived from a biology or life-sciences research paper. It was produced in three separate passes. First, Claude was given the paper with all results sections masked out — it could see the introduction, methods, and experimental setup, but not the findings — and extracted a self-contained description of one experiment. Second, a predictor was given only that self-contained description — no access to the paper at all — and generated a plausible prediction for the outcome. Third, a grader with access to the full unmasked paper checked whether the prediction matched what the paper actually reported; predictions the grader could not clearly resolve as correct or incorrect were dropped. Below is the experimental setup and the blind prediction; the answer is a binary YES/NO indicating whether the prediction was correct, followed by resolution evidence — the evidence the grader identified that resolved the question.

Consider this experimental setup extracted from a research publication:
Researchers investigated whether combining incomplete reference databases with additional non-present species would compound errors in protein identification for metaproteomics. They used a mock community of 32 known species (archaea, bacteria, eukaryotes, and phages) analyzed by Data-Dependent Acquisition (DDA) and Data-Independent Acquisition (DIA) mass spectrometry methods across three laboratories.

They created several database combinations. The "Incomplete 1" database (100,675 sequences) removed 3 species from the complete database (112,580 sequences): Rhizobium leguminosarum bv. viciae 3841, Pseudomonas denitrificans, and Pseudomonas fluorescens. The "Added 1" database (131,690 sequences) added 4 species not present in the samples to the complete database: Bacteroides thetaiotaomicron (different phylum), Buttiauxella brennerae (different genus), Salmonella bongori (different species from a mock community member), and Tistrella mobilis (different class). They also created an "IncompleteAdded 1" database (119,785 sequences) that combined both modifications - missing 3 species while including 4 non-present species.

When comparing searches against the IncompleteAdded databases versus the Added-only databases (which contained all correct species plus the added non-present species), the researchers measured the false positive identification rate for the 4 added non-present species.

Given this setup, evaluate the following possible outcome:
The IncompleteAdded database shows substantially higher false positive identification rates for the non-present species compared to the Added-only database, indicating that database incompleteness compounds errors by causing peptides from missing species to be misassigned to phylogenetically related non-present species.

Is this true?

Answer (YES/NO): NO